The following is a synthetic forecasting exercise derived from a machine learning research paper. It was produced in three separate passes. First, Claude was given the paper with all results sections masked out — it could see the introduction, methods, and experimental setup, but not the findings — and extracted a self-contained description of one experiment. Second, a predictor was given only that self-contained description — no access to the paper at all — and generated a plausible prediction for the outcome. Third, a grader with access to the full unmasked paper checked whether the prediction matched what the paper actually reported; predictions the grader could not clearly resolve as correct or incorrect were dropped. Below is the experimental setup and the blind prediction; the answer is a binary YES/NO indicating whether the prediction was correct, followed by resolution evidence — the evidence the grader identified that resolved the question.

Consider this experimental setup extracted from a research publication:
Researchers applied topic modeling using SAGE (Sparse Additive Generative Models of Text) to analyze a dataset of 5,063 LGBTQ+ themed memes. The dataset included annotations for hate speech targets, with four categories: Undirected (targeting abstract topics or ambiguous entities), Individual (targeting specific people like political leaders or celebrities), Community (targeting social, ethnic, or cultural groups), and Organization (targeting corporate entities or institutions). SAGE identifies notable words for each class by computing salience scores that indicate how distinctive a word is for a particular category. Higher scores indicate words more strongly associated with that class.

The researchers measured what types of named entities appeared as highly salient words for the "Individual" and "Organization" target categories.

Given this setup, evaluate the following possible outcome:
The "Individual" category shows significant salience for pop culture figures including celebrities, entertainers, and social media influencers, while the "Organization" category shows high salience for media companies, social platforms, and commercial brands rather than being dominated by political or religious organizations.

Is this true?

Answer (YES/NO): NO